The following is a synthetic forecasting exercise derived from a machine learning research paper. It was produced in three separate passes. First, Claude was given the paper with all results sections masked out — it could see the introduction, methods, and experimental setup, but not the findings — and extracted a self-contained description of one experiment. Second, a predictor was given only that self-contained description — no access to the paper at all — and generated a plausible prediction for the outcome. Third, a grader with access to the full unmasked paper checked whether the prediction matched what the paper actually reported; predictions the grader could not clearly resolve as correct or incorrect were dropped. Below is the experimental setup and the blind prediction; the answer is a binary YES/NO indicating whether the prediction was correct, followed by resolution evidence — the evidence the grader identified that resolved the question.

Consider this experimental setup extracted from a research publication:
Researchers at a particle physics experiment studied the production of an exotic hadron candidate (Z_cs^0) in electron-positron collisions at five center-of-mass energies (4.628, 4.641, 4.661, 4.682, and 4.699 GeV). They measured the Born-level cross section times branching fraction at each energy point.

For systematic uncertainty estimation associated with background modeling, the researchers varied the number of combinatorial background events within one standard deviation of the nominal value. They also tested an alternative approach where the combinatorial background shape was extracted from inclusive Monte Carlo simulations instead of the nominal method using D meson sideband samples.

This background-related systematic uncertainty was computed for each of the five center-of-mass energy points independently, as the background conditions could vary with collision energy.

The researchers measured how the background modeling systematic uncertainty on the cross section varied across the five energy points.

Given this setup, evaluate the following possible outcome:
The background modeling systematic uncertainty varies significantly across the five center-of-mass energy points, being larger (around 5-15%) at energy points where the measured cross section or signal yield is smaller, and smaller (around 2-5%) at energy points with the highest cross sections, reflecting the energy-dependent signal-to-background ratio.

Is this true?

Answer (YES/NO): NO